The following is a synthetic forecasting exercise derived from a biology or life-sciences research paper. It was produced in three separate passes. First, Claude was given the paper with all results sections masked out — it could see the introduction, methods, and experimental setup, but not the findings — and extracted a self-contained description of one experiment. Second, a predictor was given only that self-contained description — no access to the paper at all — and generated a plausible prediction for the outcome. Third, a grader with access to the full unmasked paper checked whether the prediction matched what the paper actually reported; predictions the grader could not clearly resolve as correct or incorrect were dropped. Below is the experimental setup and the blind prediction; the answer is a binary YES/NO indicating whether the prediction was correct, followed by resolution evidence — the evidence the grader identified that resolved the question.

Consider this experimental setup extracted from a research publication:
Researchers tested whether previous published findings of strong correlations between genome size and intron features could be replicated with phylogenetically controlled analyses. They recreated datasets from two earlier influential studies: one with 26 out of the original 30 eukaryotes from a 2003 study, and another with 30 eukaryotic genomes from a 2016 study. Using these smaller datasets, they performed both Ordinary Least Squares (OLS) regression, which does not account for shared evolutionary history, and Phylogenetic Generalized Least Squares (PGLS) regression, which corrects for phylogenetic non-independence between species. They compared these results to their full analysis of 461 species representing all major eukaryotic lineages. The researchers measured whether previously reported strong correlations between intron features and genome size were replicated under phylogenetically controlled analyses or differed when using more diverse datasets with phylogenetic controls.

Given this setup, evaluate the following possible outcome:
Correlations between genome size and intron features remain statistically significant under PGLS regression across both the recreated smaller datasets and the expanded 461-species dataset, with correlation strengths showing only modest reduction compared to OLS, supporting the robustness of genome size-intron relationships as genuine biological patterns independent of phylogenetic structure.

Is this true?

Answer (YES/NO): NO